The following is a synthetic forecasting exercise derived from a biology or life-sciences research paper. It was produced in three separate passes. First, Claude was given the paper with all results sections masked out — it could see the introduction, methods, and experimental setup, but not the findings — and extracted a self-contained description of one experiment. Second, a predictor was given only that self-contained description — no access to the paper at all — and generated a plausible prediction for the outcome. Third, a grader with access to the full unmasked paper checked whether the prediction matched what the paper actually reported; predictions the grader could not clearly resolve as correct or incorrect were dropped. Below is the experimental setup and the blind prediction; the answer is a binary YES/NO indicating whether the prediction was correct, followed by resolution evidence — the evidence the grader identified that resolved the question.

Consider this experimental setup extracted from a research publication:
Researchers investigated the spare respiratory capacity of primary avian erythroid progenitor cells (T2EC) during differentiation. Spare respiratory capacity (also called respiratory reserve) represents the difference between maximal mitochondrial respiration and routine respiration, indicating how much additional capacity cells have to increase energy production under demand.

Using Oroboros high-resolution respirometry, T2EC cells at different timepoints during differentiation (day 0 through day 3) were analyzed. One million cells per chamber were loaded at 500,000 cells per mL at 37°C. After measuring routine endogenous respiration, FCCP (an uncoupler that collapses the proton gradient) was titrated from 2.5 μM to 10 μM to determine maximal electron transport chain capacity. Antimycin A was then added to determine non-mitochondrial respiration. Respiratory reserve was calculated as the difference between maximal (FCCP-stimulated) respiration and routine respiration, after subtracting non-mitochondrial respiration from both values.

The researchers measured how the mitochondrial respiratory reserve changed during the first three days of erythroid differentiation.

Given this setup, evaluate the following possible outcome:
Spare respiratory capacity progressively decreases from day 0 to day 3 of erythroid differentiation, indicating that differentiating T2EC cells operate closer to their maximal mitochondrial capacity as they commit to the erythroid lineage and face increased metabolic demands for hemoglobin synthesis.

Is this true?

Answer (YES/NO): NO